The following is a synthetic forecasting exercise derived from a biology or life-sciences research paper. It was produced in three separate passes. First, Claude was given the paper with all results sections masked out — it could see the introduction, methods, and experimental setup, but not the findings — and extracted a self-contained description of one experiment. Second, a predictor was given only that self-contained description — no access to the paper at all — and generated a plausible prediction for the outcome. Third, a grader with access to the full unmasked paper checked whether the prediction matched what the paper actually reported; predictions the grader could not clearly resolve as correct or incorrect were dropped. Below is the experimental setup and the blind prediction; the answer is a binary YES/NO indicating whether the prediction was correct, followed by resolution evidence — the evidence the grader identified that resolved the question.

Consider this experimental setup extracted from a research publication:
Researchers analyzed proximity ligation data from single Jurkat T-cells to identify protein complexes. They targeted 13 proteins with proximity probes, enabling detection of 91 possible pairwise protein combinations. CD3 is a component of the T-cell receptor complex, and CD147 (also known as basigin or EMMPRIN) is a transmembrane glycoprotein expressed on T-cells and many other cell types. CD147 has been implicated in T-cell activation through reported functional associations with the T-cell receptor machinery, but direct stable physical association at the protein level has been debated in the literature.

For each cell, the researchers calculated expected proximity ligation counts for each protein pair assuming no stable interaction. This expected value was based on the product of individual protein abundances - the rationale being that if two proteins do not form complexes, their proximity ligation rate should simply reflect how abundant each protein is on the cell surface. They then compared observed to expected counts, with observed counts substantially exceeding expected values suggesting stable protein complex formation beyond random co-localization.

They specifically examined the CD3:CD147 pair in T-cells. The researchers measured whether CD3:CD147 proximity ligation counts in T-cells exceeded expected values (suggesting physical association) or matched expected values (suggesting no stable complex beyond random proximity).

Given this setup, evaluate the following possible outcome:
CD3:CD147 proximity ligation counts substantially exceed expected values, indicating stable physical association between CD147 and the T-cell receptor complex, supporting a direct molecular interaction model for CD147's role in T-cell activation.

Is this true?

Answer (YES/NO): NO